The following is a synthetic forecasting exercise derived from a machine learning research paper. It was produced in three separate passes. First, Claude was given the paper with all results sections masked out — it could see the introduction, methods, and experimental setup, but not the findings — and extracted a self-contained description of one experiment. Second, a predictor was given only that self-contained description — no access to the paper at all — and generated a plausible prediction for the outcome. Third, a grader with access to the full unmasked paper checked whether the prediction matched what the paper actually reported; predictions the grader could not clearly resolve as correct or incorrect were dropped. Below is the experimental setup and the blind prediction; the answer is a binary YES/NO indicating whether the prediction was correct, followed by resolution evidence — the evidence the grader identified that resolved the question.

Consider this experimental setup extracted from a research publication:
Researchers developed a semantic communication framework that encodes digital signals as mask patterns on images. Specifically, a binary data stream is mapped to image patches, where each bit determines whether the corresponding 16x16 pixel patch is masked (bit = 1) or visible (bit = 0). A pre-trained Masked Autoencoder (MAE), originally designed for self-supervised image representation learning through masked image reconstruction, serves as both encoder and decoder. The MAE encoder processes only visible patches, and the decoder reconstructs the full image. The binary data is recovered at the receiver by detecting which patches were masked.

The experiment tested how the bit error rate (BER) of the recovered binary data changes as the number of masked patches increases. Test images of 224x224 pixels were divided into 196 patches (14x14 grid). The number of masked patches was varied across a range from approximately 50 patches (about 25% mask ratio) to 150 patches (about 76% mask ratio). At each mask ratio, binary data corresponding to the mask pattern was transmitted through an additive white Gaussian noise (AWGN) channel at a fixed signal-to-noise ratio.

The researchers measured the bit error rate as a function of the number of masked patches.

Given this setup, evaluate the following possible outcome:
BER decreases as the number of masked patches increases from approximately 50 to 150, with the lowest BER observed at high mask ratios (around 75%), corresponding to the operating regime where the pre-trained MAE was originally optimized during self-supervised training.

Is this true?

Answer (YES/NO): NO